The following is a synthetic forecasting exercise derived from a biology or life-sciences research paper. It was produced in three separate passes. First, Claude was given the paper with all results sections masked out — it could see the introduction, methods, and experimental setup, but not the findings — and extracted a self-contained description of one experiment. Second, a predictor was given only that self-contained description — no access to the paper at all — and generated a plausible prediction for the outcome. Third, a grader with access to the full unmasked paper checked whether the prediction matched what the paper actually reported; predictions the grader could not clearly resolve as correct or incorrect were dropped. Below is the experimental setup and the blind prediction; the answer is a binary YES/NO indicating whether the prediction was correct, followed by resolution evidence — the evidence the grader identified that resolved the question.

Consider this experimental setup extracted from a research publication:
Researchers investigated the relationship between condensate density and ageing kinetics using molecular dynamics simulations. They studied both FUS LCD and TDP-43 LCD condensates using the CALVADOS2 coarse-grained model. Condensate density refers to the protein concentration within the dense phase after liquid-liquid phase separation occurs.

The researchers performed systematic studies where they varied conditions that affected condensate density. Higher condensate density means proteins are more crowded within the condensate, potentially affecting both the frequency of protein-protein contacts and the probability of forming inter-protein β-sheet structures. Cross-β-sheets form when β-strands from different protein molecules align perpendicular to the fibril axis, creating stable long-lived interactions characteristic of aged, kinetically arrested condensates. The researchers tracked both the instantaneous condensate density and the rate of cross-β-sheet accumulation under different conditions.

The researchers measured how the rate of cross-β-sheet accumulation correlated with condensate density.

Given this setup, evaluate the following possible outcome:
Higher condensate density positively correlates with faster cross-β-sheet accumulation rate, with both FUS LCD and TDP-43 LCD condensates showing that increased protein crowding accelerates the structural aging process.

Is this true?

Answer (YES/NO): YES